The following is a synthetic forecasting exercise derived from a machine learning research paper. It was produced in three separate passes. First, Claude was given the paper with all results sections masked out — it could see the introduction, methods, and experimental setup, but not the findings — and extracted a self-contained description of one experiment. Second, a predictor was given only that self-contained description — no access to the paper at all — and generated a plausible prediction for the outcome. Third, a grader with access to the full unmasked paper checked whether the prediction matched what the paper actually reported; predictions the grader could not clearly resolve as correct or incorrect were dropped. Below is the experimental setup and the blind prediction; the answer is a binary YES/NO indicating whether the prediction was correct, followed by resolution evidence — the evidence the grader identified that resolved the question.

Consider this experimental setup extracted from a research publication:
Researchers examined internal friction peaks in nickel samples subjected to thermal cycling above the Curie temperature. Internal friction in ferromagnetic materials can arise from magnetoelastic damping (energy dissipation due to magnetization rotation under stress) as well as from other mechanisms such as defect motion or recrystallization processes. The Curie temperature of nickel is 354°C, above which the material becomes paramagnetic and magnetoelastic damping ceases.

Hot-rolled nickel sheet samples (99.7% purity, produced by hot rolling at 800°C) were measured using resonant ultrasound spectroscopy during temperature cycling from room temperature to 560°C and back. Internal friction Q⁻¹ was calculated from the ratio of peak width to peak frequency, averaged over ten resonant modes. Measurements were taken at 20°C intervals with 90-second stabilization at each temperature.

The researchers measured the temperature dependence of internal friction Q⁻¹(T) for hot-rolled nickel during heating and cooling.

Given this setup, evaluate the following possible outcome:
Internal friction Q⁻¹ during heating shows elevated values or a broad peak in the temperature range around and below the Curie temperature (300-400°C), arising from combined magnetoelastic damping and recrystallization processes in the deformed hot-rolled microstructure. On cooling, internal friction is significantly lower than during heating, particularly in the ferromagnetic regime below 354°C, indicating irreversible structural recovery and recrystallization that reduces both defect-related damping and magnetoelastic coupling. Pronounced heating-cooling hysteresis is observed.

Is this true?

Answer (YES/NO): NO